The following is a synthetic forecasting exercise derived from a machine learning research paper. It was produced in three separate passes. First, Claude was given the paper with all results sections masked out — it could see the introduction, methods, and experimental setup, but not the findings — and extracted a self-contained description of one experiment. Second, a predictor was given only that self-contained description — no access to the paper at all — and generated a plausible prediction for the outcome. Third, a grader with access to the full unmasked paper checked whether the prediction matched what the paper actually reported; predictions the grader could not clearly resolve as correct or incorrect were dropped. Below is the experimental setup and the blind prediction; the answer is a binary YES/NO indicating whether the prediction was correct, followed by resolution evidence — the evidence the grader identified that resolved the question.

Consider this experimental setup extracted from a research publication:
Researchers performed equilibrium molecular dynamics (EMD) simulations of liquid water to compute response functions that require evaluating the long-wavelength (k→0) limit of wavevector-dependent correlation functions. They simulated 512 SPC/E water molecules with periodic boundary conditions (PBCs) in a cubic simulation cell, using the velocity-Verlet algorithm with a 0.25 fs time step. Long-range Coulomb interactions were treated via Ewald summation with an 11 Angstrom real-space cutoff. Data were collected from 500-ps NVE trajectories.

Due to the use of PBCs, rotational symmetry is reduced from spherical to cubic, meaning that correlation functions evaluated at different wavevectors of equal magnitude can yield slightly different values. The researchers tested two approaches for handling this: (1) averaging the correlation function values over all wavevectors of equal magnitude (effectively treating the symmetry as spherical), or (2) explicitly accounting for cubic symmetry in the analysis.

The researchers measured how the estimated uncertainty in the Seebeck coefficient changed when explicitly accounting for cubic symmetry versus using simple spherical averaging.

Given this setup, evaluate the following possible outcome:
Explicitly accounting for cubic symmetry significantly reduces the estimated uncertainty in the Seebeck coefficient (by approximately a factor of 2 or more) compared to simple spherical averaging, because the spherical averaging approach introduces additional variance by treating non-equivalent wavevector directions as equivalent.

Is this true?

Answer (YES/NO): NO